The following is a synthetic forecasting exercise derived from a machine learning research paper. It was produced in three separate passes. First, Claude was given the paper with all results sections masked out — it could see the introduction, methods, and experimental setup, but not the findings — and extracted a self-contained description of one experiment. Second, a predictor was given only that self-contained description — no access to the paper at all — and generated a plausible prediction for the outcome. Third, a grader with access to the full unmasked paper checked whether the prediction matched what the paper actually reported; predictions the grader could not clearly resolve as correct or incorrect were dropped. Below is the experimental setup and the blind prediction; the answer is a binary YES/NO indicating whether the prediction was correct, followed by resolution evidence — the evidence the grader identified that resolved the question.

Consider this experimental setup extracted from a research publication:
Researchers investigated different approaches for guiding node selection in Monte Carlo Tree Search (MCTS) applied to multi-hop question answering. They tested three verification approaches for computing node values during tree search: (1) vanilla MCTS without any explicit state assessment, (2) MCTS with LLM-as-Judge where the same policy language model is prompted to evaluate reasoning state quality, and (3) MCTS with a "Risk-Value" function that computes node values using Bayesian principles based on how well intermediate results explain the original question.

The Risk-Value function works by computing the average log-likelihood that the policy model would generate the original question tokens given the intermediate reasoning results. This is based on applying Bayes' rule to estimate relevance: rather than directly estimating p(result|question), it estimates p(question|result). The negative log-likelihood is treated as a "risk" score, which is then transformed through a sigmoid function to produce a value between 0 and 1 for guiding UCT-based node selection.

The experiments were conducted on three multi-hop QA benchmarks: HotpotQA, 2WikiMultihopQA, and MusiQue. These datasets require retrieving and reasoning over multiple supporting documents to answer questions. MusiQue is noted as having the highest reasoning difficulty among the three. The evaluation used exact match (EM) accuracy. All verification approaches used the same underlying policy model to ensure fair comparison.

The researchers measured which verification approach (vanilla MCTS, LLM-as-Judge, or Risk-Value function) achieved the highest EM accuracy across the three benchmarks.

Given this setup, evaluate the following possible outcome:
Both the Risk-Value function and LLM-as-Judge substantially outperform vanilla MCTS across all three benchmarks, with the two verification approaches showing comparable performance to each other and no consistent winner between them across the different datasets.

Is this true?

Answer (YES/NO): NO